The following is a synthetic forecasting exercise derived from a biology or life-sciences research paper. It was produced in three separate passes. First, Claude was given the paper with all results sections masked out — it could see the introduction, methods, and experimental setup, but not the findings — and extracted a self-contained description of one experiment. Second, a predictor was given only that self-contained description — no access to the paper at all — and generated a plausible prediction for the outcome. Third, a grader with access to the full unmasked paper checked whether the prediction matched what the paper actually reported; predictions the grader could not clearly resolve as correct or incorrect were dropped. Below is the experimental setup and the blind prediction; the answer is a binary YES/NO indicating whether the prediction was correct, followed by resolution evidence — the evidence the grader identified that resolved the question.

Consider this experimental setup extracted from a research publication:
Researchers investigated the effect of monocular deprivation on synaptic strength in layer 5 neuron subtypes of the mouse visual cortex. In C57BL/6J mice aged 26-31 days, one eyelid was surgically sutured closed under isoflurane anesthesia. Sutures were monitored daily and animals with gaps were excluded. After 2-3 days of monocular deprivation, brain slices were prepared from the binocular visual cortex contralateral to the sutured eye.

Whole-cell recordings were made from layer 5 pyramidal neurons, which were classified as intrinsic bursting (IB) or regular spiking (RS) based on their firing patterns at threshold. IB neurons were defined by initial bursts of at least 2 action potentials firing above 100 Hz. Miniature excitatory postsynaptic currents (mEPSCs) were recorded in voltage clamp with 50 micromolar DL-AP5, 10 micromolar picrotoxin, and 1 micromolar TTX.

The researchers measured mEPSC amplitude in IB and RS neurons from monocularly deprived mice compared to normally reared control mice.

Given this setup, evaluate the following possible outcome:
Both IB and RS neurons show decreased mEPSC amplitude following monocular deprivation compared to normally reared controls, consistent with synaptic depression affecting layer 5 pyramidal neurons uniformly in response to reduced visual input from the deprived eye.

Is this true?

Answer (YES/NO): NO